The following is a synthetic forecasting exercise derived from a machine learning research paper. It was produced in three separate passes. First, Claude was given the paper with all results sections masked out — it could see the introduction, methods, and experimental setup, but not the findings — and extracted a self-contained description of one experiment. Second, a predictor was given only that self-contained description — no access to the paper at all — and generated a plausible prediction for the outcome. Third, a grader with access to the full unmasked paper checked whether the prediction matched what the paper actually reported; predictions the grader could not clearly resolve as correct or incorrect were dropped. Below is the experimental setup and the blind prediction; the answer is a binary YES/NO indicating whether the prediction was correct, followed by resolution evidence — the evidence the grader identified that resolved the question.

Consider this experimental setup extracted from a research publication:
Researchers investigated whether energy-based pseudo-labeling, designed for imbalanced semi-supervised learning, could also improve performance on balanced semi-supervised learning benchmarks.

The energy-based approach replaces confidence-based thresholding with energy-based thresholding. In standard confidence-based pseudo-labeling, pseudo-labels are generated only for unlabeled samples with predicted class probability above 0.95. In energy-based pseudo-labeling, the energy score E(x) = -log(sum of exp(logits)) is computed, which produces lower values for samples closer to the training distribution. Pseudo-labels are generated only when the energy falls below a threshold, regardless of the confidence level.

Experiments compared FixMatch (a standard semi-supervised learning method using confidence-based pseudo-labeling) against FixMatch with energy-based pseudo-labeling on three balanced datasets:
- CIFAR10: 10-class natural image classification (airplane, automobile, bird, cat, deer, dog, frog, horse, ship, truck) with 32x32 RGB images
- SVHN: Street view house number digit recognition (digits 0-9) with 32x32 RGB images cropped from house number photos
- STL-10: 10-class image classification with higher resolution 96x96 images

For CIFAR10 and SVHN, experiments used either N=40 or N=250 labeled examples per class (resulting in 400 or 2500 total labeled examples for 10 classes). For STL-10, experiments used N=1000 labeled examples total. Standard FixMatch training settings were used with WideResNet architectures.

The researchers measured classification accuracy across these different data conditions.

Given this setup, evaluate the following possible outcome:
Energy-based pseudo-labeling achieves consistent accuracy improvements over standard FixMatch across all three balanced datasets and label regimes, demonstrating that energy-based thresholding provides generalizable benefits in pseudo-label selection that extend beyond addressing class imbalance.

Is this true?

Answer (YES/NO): NO